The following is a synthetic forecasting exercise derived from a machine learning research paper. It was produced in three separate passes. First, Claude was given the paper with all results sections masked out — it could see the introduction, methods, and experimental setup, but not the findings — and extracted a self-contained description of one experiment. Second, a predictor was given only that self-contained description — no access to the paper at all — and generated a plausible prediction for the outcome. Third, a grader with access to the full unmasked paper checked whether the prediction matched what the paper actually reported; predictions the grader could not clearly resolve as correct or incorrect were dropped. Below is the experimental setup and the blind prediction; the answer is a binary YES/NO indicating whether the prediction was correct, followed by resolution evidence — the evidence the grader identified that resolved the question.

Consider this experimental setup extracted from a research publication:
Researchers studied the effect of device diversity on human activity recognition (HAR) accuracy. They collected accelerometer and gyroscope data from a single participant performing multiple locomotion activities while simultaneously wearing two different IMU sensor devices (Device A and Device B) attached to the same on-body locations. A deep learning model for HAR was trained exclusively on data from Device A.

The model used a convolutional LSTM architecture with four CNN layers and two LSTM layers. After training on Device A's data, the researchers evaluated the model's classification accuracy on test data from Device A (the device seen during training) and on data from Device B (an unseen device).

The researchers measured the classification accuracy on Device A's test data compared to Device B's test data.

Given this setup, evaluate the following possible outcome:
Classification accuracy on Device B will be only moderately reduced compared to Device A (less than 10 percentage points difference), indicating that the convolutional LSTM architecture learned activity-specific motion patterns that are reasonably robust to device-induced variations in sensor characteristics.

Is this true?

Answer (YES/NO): NO